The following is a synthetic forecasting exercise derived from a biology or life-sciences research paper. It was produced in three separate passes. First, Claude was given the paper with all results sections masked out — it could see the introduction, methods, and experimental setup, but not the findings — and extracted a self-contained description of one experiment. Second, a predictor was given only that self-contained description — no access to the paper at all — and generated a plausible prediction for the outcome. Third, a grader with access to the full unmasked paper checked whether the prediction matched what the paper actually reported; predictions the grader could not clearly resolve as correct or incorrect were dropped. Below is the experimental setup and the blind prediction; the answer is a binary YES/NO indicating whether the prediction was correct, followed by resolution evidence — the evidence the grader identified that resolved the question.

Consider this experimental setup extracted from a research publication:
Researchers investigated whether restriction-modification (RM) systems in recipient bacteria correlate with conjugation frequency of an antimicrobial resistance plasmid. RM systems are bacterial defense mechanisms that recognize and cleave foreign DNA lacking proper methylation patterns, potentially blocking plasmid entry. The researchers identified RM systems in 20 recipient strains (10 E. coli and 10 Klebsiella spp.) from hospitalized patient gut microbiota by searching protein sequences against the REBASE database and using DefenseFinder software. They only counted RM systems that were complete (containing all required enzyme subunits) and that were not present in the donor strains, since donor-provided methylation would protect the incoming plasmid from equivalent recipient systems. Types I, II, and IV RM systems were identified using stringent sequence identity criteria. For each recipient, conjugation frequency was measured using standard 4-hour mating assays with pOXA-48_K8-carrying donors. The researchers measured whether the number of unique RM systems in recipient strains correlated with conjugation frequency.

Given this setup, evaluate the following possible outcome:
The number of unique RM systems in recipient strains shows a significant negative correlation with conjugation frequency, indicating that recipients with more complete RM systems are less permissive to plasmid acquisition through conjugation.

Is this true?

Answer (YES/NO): NO